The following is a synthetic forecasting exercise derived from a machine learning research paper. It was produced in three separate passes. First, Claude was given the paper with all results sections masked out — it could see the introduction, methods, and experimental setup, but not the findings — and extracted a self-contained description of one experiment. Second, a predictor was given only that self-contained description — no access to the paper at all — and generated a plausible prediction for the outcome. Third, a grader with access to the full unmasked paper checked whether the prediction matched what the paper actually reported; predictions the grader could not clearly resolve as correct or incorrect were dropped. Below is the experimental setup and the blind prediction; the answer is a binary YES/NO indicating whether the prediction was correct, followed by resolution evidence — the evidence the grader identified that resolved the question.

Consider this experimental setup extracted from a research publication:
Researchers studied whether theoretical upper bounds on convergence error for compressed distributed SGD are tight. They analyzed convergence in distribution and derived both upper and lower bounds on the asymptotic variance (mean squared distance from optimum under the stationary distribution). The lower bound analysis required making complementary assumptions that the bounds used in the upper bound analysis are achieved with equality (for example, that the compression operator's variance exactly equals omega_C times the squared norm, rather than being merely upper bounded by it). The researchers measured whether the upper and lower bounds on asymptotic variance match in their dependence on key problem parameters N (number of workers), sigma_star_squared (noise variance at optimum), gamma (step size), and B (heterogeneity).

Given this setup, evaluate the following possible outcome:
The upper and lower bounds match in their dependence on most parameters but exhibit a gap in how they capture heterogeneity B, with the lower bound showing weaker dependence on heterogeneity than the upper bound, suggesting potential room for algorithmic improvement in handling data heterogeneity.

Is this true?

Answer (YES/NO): NO